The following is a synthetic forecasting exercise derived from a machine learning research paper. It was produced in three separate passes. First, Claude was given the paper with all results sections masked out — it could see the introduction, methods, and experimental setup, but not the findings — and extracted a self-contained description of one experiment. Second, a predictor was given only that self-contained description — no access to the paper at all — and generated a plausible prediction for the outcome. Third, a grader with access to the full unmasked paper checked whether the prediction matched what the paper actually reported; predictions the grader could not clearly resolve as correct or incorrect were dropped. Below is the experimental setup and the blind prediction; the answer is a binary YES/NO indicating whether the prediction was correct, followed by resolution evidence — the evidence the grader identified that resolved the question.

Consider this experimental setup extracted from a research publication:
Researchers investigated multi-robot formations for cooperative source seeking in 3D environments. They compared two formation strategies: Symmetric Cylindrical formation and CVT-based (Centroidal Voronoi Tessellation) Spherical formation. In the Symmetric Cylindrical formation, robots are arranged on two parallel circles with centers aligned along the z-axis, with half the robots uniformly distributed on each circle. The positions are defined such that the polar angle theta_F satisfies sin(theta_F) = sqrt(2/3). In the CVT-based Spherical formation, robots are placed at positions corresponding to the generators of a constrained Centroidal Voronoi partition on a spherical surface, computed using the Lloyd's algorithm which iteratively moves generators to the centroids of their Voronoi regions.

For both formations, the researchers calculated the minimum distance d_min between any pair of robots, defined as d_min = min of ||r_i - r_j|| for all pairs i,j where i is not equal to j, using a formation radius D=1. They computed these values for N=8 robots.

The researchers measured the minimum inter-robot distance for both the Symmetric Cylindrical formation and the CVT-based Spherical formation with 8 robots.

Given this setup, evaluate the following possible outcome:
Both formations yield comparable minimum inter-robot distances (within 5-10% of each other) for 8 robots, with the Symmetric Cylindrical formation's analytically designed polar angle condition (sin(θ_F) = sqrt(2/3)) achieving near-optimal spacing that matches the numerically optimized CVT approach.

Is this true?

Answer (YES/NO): NO